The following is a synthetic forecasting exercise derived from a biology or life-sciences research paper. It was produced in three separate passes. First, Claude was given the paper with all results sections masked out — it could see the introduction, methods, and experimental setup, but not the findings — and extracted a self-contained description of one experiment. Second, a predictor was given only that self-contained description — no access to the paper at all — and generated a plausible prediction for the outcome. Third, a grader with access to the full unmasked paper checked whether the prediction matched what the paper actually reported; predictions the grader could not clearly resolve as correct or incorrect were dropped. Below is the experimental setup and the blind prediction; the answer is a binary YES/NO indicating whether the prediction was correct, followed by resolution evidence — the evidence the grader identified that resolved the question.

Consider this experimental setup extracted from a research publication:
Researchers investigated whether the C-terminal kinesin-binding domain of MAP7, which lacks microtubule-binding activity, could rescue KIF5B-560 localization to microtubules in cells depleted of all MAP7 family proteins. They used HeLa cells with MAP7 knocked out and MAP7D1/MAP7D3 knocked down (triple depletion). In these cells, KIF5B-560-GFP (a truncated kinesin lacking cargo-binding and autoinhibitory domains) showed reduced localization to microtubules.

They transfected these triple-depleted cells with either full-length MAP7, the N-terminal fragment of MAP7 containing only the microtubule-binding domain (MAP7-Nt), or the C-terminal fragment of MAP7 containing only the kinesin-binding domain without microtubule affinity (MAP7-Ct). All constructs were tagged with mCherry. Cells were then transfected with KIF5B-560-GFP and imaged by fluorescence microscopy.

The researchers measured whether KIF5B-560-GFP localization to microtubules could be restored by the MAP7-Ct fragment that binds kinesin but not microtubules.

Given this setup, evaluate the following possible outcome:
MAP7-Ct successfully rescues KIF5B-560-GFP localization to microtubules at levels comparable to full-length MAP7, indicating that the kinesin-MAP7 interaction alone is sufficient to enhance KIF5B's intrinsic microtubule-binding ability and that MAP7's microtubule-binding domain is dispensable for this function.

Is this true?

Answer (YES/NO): NO